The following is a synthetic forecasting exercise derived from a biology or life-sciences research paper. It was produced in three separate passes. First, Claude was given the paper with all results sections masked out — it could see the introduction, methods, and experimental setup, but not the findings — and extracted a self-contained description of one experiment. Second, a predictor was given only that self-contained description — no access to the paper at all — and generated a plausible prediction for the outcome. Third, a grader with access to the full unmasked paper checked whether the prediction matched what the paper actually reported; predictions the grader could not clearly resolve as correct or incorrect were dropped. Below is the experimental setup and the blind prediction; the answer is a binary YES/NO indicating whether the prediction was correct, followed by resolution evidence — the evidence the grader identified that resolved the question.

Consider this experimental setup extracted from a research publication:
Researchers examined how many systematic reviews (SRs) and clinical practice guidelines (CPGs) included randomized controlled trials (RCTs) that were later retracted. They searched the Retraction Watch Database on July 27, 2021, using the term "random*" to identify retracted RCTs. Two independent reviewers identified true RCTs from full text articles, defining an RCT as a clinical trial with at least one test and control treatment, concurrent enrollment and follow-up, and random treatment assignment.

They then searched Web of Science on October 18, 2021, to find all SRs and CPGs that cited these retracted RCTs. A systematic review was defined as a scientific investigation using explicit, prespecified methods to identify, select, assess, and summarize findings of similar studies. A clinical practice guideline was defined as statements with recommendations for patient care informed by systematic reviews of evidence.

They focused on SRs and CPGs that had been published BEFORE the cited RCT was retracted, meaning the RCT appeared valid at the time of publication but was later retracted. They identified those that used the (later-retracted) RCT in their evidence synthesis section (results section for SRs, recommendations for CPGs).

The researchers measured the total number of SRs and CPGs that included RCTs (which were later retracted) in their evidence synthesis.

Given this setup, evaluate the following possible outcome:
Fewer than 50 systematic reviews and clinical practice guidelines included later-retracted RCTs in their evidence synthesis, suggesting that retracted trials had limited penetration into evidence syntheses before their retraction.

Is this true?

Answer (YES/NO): NO